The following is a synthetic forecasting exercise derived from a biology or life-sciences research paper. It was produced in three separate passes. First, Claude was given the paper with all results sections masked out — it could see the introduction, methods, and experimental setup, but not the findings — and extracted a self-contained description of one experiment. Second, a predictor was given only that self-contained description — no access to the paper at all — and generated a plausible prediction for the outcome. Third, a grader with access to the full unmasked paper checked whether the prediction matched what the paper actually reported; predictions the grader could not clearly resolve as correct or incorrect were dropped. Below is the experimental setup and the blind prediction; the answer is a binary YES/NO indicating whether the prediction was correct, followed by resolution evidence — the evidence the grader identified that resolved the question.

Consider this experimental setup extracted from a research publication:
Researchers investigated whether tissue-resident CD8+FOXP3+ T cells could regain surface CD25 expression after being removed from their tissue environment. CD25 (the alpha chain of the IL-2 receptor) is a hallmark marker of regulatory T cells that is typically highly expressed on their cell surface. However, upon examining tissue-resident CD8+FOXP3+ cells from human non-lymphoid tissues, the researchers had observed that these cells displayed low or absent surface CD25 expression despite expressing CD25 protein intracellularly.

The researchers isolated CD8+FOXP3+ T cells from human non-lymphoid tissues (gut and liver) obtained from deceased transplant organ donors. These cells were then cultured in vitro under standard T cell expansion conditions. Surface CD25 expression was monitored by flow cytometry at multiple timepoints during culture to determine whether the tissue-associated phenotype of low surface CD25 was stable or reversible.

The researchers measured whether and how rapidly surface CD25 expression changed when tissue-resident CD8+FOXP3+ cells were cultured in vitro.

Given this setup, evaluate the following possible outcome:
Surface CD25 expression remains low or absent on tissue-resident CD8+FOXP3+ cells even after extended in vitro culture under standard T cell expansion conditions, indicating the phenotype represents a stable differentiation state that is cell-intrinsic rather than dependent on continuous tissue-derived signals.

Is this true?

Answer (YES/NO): NO